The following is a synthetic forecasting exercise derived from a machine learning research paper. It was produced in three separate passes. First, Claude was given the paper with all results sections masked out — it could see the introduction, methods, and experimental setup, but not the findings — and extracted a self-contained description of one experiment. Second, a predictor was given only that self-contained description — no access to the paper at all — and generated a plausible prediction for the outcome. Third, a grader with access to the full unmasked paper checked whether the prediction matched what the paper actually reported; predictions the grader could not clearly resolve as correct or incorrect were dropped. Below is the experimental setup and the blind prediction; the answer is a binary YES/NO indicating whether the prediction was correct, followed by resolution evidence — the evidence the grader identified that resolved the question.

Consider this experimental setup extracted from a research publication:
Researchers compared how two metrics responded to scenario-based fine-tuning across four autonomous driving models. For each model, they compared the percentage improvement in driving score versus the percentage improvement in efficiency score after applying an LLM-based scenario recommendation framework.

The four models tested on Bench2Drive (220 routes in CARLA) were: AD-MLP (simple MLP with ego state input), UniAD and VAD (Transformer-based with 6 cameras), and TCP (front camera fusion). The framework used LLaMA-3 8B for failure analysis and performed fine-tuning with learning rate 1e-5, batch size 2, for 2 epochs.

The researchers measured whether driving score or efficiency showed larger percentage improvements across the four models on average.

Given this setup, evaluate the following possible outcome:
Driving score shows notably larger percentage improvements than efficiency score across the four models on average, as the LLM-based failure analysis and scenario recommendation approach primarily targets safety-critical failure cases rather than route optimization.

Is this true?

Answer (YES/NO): NO